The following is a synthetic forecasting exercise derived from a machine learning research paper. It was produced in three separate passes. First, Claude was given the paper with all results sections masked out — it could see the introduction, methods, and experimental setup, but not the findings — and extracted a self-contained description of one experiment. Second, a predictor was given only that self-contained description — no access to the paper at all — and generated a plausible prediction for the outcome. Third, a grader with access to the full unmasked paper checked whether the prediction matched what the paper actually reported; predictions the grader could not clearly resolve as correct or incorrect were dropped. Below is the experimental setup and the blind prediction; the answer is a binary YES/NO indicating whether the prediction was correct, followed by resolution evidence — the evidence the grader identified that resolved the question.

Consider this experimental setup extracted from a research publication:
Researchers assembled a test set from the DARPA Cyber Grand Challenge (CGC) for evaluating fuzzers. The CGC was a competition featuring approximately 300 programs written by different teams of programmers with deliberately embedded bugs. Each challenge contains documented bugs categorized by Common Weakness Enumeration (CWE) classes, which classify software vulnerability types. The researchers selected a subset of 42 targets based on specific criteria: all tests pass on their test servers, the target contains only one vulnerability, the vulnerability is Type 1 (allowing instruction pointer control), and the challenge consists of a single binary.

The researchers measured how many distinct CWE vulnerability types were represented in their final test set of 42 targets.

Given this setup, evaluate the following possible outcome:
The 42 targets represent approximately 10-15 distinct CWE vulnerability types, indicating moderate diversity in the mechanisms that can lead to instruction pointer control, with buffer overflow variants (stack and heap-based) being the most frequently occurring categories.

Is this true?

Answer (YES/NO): NO